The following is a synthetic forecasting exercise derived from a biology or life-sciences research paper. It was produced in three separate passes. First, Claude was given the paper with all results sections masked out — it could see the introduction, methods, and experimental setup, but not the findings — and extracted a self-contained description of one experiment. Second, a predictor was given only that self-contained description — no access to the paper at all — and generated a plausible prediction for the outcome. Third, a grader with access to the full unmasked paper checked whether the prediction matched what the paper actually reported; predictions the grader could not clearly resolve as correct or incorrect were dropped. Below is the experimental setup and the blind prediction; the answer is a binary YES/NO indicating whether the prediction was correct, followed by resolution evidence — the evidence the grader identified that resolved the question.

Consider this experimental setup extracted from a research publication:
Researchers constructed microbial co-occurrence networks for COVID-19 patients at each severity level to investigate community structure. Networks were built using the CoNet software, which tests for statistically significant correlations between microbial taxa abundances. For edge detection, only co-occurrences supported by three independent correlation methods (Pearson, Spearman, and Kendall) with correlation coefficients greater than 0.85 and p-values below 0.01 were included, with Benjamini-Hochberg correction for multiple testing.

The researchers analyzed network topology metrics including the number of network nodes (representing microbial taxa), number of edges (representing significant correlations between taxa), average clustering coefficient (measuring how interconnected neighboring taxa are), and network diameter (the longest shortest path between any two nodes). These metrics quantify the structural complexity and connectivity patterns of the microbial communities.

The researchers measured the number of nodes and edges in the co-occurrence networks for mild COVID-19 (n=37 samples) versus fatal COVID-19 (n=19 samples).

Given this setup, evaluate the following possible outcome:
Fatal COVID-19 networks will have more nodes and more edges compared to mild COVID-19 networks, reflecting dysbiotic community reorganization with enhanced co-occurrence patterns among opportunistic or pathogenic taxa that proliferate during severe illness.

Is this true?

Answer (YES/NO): NO